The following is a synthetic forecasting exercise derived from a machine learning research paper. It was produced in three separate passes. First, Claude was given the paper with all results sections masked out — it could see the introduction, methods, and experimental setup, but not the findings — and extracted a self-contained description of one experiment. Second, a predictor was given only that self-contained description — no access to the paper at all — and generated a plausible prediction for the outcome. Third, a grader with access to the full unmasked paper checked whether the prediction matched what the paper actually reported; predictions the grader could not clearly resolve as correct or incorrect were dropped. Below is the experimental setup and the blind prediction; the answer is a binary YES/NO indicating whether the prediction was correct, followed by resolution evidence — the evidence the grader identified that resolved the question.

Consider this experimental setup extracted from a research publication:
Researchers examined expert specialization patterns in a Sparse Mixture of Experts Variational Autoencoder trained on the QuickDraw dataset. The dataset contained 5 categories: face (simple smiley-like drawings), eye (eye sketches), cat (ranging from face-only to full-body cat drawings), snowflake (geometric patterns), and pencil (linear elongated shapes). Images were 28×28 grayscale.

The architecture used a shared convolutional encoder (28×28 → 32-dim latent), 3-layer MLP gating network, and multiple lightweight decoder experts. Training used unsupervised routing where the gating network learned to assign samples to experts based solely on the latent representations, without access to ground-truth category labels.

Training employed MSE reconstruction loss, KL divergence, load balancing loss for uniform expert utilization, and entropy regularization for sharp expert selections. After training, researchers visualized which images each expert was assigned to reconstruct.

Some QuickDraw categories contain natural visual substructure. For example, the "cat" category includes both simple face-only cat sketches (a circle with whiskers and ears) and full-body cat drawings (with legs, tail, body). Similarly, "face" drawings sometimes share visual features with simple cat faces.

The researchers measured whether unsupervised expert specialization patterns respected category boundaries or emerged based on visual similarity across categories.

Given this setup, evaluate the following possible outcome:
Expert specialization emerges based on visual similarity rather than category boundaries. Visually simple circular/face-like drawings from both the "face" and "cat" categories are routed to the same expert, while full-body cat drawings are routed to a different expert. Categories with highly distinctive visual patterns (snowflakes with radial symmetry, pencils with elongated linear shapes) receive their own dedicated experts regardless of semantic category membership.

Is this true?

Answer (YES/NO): YES